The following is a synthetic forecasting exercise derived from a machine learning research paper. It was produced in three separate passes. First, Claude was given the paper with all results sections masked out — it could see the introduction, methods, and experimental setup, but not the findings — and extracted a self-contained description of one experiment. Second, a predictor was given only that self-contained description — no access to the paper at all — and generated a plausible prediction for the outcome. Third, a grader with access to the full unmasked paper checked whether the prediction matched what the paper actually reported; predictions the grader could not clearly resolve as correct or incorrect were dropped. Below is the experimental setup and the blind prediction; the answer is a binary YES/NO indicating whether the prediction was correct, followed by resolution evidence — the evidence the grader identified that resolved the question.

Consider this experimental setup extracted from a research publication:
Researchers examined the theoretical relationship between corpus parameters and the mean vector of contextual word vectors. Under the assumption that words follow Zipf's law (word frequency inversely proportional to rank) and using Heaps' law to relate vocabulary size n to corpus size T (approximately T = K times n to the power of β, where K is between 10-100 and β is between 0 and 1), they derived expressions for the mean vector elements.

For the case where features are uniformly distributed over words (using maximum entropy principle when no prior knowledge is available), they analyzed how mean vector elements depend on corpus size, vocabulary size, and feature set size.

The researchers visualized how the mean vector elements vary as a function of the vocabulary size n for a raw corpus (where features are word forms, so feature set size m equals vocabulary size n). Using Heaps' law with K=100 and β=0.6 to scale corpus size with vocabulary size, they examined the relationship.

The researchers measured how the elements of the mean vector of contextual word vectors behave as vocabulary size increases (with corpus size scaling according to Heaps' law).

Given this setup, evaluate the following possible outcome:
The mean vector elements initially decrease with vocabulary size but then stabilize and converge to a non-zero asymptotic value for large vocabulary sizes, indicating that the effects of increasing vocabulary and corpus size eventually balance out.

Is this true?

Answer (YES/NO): NO